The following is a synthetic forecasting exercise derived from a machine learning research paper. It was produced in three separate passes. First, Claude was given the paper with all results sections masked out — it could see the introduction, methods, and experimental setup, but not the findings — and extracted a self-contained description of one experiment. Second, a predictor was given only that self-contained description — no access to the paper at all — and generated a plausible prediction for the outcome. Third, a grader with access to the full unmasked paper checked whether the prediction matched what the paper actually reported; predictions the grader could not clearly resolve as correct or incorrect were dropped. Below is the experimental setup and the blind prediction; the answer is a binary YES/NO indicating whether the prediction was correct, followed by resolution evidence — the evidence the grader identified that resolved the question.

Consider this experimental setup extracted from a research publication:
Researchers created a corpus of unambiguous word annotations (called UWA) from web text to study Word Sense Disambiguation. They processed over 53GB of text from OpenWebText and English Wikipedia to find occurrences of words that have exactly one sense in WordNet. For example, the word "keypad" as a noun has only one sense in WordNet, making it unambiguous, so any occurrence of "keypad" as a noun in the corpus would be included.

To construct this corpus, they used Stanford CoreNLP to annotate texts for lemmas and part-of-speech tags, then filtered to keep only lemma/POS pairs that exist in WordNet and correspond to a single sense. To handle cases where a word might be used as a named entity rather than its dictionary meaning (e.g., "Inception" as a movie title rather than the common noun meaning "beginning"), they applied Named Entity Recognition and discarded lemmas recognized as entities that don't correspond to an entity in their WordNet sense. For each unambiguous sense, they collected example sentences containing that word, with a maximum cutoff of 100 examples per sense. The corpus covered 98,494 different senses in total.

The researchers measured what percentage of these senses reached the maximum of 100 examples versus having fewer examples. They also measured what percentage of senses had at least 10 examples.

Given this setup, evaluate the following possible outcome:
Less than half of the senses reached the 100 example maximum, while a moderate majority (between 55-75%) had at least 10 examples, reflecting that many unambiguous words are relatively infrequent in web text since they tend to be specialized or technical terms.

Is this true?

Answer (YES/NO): NO